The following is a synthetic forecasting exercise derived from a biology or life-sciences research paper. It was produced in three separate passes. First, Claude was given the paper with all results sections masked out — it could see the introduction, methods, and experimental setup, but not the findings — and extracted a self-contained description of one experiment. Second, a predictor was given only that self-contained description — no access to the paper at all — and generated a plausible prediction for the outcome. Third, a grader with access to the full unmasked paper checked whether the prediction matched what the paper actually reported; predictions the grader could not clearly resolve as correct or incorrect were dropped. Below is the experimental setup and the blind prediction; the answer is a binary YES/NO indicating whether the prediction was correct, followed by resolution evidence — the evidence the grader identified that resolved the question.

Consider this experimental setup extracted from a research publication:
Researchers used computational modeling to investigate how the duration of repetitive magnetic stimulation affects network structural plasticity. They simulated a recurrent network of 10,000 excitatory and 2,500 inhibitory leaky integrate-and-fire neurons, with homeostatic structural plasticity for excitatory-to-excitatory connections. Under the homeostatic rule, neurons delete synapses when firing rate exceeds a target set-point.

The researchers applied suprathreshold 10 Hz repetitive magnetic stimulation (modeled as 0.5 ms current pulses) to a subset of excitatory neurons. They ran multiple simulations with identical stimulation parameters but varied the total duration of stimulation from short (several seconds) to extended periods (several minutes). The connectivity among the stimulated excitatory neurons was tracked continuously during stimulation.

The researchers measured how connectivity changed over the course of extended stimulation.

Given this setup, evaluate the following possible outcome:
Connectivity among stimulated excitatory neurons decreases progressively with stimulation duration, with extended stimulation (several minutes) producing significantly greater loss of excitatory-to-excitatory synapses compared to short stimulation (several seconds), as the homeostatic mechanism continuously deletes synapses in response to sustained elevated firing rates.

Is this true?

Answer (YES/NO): NO